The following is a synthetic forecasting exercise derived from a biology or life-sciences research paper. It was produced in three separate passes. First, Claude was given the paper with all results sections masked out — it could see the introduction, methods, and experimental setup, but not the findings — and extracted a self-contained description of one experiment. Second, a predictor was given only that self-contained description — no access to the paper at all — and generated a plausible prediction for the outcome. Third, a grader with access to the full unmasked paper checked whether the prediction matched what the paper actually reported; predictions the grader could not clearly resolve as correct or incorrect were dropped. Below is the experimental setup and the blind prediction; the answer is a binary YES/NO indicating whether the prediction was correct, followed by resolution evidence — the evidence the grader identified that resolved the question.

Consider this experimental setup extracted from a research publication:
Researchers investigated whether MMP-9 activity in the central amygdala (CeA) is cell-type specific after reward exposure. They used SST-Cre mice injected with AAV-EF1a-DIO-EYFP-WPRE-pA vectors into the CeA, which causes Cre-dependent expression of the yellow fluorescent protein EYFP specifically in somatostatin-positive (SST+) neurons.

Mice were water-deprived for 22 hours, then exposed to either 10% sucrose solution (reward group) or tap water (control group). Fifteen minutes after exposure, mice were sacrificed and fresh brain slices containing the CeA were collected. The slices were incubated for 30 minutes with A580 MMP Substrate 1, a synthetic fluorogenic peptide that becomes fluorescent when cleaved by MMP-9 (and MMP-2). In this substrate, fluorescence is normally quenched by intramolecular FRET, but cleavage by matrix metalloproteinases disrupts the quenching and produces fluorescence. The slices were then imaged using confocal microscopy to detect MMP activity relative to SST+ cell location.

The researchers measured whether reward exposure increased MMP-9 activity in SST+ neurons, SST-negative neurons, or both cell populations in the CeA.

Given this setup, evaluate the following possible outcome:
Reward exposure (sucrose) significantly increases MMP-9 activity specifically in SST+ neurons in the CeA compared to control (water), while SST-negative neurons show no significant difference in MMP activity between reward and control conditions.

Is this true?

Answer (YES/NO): NO